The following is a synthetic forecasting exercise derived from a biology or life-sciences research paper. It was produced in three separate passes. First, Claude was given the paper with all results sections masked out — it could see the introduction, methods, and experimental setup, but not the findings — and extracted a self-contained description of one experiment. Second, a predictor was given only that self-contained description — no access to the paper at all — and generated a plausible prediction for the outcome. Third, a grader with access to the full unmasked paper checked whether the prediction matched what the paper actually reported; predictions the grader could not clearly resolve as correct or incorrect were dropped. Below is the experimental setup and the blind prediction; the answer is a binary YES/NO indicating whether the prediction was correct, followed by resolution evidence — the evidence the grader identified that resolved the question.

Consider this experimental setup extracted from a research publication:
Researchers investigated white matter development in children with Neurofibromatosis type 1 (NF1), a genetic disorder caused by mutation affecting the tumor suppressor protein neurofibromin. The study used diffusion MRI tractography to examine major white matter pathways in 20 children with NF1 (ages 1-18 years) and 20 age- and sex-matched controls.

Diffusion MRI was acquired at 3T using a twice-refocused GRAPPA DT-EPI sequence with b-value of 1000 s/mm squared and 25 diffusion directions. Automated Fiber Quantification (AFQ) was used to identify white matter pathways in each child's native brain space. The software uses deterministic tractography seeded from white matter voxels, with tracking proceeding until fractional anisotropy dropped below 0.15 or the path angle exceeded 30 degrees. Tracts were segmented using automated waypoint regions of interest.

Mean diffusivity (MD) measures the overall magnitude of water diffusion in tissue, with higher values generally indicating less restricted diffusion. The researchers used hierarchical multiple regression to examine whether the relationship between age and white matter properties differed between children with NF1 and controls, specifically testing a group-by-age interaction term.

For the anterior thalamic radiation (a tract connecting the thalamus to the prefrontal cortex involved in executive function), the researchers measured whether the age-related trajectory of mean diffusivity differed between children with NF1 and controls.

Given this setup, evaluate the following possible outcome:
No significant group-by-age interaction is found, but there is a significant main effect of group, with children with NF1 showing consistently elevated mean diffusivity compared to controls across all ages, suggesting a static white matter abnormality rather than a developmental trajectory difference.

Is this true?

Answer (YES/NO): NO